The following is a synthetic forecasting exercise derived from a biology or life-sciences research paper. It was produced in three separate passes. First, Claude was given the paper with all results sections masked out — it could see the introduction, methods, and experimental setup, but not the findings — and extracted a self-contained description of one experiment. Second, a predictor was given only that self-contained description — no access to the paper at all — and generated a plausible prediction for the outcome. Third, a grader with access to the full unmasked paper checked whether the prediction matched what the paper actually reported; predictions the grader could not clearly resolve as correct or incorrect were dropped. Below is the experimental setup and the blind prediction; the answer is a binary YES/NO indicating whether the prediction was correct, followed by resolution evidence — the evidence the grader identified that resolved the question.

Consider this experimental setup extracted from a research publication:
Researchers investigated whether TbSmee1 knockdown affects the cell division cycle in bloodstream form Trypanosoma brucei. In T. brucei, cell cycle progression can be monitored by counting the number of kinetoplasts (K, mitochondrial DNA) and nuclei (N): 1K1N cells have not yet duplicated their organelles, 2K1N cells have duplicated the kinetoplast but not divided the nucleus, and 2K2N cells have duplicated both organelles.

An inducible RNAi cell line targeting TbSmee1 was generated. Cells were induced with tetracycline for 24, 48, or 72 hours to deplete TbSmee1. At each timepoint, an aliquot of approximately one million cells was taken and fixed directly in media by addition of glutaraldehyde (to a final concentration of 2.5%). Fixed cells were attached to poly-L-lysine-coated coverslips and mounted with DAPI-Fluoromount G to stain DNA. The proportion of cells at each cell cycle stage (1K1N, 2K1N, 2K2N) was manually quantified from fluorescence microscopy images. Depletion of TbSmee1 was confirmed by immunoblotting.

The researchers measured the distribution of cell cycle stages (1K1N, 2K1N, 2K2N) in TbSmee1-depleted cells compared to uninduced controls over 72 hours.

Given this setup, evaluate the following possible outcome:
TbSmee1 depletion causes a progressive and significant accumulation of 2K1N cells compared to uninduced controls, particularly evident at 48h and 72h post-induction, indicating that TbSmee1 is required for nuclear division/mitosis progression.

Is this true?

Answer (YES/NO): NO